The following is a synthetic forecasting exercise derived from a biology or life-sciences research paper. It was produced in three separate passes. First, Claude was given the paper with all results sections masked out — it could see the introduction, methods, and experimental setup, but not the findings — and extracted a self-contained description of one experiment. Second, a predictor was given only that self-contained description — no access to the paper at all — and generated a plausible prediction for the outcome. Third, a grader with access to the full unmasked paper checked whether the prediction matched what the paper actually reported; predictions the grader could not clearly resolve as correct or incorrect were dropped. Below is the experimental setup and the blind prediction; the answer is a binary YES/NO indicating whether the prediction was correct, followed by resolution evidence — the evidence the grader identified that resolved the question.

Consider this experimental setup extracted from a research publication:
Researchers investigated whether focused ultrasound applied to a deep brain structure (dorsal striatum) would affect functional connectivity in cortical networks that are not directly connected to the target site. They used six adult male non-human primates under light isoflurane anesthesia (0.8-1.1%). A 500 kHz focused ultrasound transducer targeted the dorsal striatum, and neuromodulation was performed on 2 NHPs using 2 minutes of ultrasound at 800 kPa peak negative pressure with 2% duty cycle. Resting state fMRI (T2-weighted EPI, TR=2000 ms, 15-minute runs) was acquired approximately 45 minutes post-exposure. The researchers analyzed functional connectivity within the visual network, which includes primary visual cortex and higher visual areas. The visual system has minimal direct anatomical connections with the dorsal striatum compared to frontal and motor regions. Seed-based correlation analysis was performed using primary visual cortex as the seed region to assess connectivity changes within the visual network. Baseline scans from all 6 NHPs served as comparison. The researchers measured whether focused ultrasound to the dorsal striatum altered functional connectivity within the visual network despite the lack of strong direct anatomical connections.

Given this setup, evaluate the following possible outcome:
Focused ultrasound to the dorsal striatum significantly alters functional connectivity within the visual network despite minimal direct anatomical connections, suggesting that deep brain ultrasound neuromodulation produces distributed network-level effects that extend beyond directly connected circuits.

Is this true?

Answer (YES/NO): NO